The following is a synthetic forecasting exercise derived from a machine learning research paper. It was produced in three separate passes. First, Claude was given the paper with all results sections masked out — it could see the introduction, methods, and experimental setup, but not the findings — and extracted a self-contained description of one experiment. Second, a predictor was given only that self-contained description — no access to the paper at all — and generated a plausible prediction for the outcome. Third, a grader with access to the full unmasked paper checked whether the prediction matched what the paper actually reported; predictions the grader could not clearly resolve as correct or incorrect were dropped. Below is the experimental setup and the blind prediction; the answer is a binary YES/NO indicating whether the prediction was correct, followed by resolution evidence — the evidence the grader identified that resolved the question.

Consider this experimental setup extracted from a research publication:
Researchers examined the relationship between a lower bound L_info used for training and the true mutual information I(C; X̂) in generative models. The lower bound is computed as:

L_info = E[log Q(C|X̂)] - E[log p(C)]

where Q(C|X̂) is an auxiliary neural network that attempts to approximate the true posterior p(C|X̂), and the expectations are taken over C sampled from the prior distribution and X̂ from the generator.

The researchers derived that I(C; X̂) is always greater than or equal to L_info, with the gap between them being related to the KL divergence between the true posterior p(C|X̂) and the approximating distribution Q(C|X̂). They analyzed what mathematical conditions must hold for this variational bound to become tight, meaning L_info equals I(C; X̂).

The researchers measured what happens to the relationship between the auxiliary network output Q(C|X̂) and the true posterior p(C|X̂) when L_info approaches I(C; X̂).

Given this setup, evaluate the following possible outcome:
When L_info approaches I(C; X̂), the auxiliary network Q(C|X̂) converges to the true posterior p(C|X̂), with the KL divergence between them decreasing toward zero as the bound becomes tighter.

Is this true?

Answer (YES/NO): YES